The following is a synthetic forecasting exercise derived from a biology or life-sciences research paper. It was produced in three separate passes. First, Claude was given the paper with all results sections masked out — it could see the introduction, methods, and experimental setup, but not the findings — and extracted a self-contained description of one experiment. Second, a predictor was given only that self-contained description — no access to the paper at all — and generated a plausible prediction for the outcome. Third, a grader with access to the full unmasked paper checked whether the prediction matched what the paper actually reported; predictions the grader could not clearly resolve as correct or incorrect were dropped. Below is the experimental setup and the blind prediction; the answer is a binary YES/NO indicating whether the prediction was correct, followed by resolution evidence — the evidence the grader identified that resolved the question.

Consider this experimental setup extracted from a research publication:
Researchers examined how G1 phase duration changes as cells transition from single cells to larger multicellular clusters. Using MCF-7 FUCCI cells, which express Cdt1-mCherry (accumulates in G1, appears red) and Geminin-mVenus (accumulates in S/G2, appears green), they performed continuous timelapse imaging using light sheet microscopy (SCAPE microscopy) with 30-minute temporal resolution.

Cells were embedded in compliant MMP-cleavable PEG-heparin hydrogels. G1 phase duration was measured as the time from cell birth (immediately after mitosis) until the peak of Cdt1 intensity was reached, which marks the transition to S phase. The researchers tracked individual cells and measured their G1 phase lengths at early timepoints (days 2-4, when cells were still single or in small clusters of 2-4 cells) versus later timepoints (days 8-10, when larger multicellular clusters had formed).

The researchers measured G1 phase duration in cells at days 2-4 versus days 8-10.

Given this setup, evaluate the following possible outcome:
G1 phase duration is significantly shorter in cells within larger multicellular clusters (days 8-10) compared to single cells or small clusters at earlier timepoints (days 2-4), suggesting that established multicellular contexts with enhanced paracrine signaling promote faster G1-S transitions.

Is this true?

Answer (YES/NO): NO